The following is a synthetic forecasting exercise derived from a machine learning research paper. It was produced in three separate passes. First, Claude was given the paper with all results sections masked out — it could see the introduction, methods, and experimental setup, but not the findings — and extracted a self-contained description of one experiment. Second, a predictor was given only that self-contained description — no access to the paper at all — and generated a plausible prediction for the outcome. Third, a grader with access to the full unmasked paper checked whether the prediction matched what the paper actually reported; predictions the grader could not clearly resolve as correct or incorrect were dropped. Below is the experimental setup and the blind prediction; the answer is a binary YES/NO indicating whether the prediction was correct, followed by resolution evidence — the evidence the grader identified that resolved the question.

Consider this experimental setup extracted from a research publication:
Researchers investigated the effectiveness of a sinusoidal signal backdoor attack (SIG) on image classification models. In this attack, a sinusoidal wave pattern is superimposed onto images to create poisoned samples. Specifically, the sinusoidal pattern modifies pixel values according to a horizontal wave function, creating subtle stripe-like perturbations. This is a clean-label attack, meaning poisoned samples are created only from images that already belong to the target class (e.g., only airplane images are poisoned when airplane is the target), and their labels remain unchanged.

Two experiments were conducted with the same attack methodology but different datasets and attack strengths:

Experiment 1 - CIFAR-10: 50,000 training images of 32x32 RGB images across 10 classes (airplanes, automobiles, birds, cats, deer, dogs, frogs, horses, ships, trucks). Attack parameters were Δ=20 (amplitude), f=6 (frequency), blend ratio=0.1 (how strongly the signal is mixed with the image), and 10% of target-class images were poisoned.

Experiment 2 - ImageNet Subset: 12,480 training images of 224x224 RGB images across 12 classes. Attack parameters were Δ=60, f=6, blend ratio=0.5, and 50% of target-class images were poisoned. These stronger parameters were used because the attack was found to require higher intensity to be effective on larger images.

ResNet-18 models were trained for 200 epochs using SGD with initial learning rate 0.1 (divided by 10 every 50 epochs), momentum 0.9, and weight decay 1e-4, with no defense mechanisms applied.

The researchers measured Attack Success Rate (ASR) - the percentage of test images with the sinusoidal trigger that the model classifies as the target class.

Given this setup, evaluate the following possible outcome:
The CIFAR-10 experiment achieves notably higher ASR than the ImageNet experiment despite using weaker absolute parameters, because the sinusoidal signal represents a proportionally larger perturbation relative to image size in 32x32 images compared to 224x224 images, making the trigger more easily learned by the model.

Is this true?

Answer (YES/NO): NO